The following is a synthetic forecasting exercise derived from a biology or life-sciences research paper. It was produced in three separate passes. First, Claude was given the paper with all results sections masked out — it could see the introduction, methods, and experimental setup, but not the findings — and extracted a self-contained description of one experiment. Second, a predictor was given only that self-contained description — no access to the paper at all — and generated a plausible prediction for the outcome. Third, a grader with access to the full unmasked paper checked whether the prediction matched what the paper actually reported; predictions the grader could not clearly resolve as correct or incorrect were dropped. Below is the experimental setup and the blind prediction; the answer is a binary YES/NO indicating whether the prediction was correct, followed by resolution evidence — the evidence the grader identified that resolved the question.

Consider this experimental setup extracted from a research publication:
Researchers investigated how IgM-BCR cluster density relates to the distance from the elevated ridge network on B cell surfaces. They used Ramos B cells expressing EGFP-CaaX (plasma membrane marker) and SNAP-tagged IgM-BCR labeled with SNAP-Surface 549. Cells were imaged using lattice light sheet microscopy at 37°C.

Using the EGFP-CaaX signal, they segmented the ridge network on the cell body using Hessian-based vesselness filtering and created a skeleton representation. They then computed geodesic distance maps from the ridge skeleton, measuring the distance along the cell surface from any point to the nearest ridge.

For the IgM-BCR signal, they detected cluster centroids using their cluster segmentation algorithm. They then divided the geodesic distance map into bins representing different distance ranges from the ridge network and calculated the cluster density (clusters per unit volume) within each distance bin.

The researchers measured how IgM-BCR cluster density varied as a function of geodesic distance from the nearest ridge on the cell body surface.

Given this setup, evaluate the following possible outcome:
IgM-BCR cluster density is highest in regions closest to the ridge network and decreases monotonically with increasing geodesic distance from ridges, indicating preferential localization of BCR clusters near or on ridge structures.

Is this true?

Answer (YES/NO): YES